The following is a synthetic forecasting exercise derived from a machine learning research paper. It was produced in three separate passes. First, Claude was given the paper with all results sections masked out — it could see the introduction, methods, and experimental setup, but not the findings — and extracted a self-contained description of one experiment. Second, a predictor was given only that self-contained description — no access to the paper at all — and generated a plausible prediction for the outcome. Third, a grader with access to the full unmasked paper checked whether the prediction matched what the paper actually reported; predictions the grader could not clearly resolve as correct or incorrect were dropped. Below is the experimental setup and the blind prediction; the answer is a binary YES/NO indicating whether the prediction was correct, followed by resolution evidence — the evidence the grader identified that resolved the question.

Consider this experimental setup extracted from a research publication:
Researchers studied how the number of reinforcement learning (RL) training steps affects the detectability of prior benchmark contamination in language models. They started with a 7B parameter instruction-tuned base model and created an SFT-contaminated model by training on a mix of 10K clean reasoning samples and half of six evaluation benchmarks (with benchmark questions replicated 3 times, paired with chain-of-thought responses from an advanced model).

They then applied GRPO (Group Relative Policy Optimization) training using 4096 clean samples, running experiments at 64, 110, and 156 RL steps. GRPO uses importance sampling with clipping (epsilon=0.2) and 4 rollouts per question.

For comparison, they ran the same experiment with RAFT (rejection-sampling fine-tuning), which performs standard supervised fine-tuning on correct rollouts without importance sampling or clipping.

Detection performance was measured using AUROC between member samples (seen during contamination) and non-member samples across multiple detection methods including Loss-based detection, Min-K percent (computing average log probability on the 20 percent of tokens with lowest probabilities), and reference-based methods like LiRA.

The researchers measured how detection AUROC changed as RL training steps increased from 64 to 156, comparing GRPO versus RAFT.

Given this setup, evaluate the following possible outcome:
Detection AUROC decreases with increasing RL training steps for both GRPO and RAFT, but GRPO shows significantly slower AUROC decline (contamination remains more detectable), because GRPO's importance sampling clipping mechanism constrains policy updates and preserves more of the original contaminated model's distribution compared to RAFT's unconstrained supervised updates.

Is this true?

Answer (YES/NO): NO